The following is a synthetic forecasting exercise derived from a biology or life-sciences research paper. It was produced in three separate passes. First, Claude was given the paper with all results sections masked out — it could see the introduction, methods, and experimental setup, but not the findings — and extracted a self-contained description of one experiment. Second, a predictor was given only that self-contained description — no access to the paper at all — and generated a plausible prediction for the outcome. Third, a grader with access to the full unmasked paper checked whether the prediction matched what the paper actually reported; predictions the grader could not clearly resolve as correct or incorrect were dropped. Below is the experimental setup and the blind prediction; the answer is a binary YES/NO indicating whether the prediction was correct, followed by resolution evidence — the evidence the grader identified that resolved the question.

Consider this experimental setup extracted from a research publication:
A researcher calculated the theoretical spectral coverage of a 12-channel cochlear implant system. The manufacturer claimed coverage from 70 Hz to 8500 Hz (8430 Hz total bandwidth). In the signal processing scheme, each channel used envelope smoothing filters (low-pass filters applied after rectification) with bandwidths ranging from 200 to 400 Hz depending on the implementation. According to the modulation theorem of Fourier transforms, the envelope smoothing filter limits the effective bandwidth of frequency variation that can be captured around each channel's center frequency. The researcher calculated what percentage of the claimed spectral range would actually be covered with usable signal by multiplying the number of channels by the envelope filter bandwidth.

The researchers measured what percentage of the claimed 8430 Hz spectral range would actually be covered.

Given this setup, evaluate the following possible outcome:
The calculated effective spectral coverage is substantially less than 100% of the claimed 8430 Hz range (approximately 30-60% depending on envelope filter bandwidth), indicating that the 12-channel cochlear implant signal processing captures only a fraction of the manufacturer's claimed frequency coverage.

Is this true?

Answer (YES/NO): YES